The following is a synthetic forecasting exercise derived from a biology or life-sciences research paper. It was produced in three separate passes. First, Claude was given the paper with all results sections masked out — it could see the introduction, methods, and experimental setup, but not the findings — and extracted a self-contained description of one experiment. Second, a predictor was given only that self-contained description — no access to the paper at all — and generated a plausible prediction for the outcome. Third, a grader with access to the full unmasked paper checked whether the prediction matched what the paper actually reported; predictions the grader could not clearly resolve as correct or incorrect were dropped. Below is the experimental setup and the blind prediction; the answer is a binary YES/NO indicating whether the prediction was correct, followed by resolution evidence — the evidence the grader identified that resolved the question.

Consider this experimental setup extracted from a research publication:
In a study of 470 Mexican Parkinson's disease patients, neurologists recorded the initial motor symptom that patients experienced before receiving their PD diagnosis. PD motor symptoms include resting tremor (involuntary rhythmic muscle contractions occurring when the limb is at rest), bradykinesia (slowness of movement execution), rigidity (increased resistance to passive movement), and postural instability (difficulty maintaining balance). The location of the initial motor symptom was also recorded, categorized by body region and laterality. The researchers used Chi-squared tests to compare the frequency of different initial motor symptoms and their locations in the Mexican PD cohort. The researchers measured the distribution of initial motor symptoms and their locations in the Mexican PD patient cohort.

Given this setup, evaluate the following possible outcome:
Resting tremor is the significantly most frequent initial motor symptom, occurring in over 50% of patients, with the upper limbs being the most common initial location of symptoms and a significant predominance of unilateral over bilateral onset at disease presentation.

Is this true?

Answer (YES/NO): NO